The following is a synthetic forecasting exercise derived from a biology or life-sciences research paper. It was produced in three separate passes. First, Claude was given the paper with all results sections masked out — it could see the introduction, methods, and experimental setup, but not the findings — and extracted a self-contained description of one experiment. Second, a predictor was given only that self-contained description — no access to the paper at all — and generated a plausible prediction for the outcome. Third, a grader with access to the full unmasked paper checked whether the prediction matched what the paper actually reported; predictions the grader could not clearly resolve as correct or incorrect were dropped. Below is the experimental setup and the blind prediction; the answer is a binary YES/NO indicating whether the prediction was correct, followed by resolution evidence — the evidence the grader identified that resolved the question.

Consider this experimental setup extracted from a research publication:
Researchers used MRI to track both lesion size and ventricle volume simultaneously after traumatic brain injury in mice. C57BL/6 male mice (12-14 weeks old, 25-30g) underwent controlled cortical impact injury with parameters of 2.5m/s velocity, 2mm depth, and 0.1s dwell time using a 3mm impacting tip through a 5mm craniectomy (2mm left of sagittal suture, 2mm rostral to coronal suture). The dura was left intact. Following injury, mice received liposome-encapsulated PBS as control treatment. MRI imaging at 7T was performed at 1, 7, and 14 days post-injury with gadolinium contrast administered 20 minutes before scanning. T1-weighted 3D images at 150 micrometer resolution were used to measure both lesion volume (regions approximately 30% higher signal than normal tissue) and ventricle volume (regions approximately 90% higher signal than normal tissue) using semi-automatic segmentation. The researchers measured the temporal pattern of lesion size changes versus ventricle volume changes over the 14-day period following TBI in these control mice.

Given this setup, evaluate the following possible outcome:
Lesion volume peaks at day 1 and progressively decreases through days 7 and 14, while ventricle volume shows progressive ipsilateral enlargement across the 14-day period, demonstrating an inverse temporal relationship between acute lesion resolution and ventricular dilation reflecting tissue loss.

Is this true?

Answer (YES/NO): YES